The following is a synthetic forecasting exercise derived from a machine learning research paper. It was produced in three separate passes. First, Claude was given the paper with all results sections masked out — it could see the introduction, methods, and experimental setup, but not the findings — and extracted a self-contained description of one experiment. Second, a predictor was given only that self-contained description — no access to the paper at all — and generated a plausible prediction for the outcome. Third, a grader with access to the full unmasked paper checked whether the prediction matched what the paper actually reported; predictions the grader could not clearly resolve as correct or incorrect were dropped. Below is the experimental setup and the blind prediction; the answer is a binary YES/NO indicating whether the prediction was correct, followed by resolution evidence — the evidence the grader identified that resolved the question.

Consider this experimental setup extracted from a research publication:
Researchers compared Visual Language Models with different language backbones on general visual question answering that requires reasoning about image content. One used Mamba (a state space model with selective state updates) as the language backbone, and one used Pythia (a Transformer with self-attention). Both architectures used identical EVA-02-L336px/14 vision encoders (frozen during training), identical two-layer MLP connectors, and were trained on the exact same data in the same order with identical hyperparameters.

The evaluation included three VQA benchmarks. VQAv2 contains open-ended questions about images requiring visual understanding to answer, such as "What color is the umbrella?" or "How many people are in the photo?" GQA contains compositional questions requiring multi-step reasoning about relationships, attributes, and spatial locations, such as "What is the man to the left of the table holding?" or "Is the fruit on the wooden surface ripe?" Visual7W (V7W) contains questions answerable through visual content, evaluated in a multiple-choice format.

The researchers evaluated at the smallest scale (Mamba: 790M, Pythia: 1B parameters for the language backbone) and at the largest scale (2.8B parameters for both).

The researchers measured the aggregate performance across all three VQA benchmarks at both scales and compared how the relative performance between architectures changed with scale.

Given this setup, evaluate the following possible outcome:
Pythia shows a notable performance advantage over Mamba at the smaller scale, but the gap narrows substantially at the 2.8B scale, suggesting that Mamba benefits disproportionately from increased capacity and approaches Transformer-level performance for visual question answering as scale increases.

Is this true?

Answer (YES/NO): NO